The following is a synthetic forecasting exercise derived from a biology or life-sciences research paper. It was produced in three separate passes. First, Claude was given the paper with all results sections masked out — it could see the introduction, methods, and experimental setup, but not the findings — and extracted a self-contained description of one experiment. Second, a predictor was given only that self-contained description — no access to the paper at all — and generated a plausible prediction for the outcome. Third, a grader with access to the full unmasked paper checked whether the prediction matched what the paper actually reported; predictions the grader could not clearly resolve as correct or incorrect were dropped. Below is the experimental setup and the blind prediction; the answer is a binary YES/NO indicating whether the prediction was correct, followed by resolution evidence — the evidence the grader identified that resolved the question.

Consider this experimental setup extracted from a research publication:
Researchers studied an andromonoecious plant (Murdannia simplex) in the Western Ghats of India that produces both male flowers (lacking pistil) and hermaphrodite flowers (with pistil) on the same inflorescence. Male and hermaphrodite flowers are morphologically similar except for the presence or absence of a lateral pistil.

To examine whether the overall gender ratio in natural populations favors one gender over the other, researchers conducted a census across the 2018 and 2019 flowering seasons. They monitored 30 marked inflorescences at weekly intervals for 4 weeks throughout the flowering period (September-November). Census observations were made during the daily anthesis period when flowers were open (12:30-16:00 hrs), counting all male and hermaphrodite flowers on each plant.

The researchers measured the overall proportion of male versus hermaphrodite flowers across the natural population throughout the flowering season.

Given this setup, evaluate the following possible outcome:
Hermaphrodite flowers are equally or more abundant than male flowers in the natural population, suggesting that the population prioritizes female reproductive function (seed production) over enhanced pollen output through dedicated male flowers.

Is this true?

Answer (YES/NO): NO